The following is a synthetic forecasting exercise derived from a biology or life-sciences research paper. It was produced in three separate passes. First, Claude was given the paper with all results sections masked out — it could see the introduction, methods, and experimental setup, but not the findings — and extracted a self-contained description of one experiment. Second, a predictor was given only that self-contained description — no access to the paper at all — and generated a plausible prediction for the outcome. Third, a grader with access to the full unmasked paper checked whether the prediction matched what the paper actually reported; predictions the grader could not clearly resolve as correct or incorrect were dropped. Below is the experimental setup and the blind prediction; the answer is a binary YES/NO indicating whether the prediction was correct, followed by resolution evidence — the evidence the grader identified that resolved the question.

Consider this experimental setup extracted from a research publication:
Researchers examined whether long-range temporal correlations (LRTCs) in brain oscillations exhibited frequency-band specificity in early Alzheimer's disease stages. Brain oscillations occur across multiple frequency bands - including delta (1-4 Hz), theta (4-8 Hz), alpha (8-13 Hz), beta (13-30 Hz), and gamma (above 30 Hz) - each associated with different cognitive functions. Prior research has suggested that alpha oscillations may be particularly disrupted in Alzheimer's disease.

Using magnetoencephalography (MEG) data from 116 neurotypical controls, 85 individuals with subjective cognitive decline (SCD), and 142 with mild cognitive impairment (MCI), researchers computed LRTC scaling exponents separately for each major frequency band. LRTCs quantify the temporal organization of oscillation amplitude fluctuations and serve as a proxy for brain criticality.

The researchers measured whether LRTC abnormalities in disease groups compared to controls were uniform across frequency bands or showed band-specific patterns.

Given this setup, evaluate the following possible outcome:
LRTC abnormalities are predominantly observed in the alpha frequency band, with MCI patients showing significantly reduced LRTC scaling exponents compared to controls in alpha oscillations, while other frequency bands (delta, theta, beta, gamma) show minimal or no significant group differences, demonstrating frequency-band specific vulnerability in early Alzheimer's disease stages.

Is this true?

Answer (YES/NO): NO